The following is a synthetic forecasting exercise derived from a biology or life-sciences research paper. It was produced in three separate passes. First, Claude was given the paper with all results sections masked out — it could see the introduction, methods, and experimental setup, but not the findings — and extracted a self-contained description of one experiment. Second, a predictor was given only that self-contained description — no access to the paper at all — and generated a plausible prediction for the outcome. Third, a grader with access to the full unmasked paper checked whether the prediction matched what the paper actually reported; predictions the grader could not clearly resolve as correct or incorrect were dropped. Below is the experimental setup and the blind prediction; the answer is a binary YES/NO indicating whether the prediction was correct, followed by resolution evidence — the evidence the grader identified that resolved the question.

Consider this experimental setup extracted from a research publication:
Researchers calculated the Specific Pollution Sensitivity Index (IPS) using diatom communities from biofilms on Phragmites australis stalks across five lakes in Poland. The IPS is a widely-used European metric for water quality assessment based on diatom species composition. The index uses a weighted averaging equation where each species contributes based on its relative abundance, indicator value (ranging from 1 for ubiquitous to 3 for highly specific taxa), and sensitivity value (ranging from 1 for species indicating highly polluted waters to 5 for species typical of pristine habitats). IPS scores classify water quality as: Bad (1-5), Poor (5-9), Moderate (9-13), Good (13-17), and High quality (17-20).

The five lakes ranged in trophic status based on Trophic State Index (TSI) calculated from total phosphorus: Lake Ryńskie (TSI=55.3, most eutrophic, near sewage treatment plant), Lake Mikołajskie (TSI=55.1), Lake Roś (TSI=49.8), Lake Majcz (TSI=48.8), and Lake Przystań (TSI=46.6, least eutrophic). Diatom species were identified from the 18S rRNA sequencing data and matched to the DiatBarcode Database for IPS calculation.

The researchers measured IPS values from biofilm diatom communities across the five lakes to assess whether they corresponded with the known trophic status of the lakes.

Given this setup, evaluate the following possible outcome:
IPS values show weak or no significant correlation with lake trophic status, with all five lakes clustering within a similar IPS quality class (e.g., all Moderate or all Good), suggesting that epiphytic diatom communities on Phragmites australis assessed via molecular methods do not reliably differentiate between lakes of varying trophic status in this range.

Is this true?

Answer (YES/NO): NO